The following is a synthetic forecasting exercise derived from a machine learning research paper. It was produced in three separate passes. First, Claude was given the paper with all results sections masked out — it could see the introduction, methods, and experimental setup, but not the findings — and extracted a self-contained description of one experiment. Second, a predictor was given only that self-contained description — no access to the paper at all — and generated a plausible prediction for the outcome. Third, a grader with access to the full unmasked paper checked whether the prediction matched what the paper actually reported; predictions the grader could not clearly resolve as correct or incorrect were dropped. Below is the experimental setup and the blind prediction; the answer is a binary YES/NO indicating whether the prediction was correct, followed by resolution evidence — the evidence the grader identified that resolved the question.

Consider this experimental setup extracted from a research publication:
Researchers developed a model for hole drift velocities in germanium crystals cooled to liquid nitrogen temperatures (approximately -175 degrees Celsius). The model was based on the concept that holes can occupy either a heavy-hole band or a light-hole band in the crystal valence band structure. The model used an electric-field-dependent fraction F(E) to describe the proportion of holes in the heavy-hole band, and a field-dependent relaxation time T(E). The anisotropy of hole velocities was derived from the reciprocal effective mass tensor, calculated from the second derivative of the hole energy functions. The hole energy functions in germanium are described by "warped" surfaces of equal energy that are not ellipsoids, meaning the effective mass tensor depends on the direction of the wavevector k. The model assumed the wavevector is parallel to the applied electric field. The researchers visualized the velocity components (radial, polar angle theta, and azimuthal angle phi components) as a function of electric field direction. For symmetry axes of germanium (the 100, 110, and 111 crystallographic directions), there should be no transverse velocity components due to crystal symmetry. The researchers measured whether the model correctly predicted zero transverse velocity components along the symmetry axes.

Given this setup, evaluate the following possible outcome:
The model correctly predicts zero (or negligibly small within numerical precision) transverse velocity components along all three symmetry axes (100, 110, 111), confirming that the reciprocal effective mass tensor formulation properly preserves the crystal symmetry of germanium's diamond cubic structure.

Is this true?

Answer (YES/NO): NO